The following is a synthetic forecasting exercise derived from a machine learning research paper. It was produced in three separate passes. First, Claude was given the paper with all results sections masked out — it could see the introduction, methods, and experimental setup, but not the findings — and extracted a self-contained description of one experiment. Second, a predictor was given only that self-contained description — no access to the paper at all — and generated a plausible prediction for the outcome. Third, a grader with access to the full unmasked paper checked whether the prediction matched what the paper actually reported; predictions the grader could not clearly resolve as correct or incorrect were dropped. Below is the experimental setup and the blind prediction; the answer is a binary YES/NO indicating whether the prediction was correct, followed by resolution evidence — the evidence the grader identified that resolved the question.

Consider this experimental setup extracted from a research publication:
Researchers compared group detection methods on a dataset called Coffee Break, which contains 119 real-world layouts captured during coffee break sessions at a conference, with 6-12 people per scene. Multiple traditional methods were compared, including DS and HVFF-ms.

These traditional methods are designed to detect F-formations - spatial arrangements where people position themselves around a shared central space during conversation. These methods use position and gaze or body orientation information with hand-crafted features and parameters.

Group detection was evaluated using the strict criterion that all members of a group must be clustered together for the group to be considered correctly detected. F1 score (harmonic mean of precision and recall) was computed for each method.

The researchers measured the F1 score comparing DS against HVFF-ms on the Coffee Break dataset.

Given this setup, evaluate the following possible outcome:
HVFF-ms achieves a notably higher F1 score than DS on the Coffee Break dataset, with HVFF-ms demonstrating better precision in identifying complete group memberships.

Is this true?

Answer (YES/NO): NO